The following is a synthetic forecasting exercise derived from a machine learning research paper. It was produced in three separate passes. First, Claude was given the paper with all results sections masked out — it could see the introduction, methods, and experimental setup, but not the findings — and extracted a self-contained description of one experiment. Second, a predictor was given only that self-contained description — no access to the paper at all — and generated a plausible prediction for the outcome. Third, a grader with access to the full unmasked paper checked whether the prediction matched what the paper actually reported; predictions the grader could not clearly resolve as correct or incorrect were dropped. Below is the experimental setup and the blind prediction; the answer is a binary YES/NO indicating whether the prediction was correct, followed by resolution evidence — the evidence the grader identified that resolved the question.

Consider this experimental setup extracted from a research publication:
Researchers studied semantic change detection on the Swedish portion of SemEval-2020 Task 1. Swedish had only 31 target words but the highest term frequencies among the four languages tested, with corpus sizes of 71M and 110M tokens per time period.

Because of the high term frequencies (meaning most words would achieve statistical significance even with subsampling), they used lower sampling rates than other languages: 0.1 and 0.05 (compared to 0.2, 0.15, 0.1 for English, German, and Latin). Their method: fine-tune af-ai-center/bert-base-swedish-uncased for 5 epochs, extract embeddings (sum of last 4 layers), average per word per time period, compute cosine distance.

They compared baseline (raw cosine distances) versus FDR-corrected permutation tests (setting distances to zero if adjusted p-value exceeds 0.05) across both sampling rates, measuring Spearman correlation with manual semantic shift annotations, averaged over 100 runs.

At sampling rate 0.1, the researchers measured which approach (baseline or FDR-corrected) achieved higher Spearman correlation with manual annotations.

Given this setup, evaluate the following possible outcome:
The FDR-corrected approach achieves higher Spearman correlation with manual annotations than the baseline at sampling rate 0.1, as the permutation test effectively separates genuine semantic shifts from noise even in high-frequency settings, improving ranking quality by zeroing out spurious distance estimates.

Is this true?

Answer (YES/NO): NO